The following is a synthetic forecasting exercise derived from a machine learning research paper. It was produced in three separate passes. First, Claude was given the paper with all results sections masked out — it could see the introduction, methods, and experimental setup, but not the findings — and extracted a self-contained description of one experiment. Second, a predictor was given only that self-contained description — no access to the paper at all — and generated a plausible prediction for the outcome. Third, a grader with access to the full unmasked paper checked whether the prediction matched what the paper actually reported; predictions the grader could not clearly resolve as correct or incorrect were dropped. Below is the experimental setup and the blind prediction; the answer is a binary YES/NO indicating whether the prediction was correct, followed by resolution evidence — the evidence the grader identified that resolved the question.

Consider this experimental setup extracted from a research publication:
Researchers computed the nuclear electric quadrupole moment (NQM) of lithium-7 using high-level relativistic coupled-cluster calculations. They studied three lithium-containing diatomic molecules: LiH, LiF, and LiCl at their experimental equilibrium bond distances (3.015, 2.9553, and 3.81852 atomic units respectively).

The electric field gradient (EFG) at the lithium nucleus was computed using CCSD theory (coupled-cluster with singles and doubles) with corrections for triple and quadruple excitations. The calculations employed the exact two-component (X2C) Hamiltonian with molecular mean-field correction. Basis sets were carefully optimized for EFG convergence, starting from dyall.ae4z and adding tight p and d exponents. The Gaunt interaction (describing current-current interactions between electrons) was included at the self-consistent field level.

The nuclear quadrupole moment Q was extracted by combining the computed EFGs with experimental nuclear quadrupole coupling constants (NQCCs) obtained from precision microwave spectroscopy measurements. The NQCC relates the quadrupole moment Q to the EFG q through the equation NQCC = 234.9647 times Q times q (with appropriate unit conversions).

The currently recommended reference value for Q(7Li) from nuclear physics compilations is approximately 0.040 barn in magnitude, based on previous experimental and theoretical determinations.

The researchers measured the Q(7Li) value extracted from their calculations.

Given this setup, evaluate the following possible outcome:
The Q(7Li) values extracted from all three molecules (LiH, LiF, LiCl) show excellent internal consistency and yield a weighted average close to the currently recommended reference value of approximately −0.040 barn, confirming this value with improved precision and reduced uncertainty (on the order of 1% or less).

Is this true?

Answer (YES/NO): NO